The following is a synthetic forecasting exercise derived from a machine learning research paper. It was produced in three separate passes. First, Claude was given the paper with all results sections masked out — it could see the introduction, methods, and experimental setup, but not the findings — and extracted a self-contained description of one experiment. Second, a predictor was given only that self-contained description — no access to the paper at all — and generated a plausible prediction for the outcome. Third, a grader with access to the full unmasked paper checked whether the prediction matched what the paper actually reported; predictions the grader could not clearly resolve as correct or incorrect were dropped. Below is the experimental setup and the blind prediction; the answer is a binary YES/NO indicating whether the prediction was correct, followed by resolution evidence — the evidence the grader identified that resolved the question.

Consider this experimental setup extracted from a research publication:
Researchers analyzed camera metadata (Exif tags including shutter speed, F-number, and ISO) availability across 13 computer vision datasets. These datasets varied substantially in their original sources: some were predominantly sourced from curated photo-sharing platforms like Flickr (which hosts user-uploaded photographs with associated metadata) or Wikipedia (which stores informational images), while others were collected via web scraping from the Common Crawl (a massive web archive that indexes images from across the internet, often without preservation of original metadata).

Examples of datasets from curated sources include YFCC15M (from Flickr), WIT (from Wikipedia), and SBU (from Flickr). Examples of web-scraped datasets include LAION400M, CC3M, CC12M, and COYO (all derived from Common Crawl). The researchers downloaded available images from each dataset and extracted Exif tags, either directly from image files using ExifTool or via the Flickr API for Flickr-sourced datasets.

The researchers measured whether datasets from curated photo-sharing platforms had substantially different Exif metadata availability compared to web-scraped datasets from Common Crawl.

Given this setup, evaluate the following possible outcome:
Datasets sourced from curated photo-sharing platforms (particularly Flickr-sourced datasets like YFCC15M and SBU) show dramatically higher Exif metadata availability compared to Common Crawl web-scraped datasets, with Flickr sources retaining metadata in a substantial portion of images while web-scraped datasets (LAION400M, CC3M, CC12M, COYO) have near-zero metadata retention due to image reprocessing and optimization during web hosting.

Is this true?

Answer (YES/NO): NO